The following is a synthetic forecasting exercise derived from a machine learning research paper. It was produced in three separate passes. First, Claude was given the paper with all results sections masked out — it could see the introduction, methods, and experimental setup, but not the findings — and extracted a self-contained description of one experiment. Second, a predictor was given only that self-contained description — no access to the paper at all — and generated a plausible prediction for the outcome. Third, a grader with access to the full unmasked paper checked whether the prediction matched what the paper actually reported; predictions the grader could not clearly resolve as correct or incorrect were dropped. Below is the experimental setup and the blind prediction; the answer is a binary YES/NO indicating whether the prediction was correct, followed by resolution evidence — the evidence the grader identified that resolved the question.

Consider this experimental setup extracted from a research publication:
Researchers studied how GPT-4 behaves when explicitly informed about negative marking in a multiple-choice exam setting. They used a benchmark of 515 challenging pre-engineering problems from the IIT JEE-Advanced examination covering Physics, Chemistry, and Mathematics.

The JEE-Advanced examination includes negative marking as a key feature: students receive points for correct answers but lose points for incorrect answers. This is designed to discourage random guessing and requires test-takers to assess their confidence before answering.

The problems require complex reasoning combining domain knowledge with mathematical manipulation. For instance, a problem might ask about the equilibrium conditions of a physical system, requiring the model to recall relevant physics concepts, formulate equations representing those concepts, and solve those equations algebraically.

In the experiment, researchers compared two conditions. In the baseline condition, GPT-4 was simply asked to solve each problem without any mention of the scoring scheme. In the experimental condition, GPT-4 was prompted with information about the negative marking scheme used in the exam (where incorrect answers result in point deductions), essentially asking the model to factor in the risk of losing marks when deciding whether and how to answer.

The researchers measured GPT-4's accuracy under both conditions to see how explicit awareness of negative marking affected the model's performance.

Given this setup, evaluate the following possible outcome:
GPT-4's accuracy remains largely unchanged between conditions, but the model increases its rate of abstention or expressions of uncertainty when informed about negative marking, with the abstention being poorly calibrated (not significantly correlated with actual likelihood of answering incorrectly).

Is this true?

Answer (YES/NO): NO